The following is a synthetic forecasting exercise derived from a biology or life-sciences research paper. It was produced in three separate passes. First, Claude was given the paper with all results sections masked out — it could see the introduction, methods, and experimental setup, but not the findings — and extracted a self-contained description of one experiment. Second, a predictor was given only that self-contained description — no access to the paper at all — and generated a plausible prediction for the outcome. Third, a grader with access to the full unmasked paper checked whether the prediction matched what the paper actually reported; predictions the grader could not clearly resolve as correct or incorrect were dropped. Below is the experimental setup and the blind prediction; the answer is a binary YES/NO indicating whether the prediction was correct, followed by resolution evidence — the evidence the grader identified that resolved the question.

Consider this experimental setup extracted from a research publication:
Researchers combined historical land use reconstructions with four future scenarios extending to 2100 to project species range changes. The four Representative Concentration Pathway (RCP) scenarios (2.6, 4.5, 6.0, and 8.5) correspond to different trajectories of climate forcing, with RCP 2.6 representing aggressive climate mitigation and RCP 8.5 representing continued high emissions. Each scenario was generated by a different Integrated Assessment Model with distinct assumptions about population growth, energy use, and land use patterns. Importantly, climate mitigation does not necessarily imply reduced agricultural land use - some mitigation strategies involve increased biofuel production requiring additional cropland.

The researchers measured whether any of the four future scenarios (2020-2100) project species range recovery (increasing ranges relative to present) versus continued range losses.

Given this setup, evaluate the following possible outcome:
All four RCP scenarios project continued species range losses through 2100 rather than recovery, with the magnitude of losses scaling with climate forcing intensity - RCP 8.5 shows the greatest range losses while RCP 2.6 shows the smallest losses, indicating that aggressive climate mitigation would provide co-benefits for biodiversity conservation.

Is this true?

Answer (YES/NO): NO